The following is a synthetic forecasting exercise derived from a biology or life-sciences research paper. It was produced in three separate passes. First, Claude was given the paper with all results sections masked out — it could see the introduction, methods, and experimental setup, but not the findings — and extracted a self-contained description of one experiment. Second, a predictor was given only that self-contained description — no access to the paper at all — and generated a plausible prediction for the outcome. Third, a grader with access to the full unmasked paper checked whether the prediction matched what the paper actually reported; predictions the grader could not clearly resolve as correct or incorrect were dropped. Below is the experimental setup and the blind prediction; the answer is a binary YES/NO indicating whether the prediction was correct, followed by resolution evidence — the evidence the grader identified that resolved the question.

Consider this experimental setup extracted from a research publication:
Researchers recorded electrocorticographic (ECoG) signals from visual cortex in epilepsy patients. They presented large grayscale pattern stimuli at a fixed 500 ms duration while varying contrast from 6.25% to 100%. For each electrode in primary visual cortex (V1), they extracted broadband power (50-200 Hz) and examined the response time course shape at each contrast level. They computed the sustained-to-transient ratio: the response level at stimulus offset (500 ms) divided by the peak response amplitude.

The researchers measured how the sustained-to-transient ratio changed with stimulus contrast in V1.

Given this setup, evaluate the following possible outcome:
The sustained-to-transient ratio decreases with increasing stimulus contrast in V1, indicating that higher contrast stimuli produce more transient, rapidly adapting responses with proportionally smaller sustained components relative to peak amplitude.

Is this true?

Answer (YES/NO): YES